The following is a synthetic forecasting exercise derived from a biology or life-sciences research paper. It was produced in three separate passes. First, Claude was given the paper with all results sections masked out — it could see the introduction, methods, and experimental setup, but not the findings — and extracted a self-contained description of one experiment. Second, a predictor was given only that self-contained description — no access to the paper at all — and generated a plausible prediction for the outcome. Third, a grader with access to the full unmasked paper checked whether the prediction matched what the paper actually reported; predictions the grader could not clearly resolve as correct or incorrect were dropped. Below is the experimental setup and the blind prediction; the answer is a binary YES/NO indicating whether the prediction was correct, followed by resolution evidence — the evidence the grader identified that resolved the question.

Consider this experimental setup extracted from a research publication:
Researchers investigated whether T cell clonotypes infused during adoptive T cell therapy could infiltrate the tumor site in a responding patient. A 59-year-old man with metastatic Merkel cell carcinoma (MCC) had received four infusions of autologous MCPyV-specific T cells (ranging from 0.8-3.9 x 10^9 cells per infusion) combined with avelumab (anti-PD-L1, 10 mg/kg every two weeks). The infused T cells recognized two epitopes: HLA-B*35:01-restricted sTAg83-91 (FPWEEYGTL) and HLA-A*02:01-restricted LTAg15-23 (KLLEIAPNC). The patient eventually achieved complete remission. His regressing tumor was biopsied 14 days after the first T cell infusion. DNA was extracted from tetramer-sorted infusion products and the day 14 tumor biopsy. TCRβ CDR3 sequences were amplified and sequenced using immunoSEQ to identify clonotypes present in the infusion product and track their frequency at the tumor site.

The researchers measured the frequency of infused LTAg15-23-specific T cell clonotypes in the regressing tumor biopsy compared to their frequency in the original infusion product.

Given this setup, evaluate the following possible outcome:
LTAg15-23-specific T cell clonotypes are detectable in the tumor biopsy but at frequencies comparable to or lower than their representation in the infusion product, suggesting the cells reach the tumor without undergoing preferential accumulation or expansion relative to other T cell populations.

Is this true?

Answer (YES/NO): NO